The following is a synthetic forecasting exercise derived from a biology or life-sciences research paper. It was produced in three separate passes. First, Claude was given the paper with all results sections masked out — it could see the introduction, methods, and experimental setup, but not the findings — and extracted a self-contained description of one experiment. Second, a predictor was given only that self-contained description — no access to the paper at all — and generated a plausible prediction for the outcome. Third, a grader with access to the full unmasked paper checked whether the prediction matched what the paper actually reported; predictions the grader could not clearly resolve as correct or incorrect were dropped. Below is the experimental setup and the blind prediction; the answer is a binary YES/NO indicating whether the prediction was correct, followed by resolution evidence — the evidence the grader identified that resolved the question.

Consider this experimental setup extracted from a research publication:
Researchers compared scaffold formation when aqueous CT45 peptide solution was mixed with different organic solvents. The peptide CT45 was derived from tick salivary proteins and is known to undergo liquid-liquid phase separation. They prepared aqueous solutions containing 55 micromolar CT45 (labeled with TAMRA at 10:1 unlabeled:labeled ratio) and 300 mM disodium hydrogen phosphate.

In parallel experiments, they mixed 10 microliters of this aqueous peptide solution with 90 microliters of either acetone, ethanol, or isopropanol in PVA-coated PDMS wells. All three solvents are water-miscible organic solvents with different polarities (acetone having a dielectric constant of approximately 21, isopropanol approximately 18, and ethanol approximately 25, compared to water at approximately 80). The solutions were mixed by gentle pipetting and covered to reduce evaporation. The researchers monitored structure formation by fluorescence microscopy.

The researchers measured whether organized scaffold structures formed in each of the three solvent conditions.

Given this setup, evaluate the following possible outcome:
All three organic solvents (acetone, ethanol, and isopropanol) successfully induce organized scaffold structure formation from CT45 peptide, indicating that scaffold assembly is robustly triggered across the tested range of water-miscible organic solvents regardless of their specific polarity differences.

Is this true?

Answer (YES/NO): YES